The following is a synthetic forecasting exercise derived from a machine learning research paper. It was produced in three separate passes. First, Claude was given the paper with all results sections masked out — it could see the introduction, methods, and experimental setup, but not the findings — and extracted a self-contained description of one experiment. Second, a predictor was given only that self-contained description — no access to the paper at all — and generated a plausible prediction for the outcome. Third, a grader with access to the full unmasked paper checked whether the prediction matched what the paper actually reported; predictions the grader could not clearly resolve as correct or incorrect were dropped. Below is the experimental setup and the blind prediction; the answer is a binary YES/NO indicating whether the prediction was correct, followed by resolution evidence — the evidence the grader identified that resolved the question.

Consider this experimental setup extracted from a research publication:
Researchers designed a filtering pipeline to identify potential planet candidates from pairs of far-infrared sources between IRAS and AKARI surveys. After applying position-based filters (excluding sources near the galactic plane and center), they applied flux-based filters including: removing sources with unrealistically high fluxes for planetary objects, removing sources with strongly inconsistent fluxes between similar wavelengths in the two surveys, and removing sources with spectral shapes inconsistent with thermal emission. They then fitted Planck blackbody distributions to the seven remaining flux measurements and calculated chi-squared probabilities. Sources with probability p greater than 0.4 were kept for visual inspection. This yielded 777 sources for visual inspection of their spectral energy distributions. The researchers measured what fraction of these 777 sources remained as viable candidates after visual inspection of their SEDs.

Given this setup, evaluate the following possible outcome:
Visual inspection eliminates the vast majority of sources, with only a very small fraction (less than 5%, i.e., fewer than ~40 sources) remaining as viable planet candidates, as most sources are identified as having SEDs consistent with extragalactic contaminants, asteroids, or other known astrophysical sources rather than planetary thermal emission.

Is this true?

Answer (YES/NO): NO